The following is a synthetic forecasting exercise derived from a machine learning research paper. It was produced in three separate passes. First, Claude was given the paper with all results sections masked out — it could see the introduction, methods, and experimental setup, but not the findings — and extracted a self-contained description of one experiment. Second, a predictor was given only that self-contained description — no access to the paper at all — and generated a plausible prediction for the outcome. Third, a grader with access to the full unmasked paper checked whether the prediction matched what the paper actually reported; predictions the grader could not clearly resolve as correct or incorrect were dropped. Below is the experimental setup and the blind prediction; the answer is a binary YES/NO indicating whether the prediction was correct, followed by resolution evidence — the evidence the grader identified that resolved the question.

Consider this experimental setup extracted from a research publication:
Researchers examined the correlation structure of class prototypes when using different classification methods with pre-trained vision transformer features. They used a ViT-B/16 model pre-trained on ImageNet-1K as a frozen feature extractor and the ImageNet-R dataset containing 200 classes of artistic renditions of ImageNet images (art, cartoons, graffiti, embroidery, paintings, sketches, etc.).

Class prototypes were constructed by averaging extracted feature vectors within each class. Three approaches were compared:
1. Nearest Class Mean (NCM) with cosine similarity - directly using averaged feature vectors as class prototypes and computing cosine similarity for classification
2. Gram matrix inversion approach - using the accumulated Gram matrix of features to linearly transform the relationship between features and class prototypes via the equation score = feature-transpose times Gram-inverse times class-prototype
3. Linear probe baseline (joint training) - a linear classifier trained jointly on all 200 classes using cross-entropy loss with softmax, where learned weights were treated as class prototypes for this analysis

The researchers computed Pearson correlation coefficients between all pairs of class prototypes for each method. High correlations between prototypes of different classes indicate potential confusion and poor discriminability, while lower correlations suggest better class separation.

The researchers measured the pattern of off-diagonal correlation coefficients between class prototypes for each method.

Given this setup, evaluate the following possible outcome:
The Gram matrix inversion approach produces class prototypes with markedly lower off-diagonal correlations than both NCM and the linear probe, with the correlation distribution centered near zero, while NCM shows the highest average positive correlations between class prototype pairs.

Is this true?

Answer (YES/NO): NO